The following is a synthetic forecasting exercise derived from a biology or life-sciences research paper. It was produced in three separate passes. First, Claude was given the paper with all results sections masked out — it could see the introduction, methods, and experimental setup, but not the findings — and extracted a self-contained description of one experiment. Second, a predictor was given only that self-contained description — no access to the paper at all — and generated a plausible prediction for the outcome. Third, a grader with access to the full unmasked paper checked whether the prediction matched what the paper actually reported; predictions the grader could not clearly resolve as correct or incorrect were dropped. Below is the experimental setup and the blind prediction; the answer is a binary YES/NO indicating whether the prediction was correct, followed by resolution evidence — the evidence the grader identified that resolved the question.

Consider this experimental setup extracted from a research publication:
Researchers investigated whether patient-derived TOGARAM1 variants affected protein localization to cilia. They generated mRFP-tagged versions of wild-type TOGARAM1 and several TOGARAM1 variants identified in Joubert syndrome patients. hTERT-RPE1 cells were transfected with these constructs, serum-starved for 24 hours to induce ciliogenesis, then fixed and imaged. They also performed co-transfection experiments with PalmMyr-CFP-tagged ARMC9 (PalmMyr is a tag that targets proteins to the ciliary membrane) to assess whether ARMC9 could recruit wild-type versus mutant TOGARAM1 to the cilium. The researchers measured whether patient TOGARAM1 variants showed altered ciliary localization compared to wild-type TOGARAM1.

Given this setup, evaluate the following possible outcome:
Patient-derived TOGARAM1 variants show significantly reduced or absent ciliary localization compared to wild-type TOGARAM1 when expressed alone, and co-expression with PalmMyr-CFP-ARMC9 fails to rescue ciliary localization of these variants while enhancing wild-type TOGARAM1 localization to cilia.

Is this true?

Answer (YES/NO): NO